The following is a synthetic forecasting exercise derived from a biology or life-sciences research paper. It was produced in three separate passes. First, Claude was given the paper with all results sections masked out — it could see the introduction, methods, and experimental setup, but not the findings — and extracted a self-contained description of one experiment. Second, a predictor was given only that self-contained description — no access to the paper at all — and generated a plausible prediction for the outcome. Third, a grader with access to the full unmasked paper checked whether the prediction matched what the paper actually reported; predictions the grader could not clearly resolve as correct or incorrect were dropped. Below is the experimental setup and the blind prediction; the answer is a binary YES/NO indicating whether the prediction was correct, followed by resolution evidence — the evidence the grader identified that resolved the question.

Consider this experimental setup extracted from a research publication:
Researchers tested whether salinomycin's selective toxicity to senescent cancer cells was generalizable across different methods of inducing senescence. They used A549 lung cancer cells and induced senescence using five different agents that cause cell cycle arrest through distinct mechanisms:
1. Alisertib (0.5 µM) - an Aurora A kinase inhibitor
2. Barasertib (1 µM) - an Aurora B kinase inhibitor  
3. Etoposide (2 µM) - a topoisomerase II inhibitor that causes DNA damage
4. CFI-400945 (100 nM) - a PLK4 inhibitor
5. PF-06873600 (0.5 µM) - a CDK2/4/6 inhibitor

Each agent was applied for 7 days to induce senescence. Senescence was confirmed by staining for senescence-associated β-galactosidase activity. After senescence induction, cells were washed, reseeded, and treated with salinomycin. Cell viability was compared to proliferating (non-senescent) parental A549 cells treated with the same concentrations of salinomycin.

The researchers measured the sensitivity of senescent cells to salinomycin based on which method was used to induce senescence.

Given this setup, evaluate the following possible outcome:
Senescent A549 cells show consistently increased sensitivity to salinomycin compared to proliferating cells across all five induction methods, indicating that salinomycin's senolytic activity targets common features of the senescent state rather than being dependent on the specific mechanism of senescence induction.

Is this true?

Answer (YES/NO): NO